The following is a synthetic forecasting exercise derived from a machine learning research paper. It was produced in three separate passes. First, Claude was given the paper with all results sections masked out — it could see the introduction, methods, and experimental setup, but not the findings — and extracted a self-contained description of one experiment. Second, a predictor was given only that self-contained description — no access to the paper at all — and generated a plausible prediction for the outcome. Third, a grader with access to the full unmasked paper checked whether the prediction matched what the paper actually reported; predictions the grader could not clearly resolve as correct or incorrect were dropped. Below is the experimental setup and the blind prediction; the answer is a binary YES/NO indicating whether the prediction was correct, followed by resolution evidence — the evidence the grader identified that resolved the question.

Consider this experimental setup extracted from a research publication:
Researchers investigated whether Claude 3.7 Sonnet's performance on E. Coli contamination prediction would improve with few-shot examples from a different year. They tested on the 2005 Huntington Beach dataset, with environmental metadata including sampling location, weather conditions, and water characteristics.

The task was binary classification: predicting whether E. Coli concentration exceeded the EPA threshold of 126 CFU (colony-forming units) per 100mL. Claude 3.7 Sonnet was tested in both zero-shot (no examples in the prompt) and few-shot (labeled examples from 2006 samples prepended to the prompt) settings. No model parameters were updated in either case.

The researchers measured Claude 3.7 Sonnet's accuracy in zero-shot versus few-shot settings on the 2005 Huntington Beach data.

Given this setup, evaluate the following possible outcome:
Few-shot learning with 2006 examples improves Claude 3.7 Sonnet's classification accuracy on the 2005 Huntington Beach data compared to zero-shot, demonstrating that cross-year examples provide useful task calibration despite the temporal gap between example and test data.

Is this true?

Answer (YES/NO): NO